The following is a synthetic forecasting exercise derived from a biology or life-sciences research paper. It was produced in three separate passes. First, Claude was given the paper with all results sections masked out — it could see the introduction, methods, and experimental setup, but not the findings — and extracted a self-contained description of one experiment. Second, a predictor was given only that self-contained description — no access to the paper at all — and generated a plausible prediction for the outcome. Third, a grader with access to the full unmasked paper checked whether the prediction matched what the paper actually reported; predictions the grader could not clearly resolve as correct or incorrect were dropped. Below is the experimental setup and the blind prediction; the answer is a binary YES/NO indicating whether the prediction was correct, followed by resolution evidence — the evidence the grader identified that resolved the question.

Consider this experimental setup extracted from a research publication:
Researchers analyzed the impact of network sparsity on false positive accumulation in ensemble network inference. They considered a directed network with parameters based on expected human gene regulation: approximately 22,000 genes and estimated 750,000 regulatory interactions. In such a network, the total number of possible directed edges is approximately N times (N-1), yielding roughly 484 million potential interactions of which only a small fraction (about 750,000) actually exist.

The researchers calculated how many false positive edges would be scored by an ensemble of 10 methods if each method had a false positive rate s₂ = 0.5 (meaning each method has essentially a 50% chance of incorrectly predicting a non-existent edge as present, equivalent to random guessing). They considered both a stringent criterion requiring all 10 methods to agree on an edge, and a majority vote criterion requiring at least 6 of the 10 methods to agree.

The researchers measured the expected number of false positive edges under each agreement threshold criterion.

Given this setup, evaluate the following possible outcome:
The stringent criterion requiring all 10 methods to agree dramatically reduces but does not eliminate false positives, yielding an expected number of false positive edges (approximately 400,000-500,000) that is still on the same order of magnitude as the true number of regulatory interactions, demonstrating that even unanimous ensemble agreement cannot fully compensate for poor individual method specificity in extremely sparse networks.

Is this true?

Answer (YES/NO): YES